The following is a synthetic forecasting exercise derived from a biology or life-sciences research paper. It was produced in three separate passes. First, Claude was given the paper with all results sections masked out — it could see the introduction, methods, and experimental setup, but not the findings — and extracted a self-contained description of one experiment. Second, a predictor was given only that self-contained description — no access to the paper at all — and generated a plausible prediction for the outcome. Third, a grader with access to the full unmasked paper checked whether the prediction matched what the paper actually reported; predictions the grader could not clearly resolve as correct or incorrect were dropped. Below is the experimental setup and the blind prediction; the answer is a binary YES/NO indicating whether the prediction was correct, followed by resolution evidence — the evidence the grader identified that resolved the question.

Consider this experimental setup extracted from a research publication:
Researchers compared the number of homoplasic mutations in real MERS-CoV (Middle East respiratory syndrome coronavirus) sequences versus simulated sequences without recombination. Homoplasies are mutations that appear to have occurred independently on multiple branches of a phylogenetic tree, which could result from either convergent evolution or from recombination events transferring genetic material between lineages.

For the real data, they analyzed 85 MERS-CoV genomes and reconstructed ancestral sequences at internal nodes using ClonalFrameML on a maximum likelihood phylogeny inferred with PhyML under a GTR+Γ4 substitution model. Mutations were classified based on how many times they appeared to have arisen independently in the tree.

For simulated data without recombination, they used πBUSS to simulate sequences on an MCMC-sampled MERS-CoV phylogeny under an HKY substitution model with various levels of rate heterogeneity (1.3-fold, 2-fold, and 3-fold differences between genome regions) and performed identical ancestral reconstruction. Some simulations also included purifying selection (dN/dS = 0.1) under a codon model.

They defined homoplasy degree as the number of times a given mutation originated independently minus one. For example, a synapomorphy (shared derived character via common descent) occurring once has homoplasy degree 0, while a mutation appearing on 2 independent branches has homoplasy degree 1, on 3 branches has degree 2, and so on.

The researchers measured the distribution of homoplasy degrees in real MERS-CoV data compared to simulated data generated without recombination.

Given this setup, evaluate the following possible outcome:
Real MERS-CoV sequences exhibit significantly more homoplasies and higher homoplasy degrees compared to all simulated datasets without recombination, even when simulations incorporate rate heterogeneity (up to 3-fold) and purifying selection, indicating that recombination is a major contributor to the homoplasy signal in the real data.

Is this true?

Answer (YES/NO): YES